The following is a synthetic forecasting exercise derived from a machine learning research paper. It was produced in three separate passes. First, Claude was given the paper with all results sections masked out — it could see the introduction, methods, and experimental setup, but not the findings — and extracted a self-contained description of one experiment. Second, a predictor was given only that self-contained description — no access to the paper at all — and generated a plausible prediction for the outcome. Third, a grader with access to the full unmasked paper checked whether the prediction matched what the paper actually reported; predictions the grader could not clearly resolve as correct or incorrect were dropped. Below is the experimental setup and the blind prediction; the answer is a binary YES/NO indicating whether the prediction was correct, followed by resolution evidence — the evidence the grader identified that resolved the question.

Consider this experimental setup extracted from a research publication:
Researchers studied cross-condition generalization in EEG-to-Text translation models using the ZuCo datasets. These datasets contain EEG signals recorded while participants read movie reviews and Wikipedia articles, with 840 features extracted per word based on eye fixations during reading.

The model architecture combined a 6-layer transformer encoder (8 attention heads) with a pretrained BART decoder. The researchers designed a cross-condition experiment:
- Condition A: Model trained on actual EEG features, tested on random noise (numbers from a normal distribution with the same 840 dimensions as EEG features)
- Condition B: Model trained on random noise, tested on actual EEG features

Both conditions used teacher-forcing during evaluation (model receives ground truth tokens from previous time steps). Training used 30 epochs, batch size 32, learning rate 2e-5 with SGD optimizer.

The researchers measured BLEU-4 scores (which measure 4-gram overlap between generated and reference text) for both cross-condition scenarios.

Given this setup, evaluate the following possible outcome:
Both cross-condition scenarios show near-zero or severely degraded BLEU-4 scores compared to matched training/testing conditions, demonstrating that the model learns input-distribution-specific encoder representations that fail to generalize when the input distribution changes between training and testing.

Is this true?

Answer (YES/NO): NO